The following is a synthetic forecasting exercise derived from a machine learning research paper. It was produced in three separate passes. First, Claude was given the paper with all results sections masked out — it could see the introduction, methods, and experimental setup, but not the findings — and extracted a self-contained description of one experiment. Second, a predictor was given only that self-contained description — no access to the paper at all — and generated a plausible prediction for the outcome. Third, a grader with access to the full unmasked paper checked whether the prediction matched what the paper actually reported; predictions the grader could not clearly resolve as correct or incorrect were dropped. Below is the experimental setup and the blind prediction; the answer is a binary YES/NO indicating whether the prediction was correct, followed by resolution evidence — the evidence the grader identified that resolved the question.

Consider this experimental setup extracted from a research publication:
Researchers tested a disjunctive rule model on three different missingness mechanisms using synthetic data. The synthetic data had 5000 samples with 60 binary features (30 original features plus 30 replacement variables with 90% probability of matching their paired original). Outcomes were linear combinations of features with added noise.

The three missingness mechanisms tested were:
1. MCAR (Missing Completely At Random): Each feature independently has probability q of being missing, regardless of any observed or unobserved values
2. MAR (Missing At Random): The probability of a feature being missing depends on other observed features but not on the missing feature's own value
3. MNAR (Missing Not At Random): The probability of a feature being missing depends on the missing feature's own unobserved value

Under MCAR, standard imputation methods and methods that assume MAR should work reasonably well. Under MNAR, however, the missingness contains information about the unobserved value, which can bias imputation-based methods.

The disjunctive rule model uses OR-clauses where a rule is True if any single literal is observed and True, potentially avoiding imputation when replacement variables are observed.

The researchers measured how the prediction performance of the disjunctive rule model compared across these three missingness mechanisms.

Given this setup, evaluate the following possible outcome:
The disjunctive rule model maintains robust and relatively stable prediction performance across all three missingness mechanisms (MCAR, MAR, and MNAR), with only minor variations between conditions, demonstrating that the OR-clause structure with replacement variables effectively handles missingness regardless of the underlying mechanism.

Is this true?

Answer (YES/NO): YES